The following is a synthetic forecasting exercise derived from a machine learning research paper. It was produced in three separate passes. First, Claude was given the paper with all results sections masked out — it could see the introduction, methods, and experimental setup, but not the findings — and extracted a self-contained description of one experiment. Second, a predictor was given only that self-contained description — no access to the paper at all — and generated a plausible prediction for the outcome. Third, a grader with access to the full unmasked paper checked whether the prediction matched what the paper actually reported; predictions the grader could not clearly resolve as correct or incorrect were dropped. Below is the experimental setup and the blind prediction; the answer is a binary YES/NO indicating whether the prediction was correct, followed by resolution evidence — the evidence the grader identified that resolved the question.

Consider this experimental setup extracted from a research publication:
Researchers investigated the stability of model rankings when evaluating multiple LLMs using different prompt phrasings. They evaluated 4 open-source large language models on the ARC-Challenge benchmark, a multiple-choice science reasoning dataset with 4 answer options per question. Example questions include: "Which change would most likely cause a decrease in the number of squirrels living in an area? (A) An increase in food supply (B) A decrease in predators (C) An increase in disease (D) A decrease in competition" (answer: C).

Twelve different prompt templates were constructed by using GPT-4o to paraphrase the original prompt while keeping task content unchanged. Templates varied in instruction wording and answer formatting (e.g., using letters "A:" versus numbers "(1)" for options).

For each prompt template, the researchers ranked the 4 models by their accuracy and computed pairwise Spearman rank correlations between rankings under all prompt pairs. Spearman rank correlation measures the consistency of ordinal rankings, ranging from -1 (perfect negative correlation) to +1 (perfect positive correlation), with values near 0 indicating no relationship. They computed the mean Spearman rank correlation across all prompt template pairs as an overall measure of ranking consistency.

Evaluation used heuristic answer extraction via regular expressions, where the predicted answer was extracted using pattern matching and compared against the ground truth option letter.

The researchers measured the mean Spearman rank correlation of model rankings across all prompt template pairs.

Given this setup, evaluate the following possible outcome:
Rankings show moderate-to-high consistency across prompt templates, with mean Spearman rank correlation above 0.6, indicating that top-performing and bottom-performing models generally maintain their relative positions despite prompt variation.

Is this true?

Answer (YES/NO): NO